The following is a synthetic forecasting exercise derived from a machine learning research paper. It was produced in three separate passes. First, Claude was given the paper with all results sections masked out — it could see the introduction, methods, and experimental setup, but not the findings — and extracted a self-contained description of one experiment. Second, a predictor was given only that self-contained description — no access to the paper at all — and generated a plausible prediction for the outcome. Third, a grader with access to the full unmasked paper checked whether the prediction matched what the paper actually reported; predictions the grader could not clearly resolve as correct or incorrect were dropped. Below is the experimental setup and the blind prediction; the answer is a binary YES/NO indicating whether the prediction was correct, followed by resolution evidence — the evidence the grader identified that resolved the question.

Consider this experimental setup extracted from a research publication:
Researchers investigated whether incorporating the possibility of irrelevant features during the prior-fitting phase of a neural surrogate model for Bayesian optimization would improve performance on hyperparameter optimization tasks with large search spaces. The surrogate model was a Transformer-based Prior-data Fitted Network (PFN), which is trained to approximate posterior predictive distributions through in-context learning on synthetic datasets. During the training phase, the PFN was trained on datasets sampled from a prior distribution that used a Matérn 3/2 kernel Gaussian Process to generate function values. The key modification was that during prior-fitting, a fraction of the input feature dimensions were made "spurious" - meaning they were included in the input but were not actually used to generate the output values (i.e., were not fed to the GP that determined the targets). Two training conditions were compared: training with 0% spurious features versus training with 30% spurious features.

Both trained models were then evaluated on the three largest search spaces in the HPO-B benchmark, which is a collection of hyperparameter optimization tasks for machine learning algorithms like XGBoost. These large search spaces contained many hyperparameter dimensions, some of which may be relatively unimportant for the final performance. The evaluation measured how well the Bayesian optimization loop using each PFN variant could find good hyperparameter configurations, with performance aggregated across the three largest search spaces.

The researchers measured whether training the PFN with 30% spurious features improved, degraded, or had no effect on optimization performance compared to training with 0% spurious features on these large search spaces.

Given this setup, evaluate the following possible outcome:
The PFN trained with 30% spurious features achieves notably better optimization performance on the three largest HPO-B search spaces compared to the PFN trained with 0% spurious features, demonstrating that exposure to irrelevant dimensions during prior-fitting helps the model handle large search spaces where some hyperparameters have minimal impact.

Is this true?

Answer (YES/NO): YES